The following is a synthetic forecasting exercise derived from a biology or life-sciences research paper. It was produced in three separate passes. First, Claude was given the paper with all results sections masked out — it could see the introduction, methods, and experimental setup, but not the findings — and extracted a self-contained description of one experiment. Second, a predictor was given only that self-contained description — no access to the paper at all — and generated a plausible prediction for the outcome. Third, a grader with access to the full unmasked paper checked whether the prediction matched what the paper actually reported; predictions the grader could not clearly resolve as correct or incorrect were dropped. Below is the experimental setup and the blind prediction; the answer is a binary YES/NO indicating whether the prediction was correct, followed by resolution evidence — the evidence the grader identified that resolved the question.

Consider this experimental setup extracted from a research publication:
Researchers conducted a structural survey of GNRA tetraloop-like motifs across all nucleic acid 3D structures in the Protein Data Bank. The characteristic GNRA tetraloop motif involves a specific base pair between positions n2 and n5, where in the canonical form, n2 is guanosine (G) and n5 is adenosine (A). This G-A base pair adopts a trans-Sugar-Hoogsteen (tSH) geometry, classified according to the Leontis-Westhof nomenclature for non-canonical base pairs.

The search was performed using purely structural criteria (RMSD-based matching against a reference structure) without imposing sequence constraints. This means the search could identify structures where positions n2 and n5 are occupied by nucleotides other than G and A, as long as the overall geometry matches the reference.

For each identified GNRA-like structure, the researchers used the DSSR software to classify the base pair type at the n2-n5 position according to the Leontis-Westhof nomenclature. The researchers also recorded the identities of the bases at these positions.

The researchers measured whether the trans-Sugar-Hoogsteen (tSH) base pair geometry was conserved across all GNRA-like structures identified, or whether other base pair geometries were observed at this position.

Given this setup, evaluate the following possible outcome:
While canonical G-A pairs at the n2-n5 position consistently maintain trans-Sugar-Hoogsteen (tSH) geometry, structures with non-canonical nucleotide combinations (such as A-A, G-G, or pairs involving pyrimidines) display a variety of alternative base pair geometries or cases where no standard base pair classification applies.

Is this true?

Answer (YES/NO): YES